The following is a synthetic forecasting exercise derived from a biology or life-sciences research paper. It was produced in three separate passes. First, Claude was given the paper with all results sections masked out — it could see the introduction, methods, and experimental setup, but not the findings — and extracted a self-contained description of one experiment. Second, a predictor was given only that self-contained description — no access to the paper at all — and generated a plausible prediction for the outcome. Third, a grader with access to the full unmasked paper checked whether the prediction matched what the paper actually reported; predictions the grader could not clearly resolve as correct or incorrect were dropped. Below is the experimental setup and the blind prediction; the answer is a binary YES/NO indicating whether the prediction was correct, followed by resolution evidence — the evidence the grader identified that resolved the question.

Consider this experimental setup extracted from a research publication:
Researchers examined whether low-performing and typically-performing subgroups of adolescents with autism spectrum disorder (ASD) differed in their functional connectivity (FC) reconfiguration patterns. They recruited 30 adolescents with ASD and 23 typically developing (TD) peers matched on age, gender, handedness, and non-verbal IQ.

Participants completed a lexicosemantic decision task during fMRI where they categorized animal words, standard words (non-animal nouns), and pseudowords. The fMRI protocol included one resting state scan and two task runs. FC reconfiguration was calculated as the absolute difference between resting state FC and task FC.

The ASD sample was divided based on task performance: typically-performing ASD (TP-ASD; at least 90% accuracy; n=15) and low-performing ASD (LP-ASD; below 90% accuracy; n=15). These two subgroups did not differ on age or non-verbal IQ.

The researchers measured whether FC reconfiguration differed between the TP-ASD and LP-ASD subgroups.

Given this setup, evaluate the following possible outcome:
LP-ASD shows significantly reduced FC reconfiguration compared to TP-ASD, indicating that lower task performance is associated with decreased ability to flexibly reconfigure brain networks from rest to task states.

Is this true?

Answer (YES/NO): NO